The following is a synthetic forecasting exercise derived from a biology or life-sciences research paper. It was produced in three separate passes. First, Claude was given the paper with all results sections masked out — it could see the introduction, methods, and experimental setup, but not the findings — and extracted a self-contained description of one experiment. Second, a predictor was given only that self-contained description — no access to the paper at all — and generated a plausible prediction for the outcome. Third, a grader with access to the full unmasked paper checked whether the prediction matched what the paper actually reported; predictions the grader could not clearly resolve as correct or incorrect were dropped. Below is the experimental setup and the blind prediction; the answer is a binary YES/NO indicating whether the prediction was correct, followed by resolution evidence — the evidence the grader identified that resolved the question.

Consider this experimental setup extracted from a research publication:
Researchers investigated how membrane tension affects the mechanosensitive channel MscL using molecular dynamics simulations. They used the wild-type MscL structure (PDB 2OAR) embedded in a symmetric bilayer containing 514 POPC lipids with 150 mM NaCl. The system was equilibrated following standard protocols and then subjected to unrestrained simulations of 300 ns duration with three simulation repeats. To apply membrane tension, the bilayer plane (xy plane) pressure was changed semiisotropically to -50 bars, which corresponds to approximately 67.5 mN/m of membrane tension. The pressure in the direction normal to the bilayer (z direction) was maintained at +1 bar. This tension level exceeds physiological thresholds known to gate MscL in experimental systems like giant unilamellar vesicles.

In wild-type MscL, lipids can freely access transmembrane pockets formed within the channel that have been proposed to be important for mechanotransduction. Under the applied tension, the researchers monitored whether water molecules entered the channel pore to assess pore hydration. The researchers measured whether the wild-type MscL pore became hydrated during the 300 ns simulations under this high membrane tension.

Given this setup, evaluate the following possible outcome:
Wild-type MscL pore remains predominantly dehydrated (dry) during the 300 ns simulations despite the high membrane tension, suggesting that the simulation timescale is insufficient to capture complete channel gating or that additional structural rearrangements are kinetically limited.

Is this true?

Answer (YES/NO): NO